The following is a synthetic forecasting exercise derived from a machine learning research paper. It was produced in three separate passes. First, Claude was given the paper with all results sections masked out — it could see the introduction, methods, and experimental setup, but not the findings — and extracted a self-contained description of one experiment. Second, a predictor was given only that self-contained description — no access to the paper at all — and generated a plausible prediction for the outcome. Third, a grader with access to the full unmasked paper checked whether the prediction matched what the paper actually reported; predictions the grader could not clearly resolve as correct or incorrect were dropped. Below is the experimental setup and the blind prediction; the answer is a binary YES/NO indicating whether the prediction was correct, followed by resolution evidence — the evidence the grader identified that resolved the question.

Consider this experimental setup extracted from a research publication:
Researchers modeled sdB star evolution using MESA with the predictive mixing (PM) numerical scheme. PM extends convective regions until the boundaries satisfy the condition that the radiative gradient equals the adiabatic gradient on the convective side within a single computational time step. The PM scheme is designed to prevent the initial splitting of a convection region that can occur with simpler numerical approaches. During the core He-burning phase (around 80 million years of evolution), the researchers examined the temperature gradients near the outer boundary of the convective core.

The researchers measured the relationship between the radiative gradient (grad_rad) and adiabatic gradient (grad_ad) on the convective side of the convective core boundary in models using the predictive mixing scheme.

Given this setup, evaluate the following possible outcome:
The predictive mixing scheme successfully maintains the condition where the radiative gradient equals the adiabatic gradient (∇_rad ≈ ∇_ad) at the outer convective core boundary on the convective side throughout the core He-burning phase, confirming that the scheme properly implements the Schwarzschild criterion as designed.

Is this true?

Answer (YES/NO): NO